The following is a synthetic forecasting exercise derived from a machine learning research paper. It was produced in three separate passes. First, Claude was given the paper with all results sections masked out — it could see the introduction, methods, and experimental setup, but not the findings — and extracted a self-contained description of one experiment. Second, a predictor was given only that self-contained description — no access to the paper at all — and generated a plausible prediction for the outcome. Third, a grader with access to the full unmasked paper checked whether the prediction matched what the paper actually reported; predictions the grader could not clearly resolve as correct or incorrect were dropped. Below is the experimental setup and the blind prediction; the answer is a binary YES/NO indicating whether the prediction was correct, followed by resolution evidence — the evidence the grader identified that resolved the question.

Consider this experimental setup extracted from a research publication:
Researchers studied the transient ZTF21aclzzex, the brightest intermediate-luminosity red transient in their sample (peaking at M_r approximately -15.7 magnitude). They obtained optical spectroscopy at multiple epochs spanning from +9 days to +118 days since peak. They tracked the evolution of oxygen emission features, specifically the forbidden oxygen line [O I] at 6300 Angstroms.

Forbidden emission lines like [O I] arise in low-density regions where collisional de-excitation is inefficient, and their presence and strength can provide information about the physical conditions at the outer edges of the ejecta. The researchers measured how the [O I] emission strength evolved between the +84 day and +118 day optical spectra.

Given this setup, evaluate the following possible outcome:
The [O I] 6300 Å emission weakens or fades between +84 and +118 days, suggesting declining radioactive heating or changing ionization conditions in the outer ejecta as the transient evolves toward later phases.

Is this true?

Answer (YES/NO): NO